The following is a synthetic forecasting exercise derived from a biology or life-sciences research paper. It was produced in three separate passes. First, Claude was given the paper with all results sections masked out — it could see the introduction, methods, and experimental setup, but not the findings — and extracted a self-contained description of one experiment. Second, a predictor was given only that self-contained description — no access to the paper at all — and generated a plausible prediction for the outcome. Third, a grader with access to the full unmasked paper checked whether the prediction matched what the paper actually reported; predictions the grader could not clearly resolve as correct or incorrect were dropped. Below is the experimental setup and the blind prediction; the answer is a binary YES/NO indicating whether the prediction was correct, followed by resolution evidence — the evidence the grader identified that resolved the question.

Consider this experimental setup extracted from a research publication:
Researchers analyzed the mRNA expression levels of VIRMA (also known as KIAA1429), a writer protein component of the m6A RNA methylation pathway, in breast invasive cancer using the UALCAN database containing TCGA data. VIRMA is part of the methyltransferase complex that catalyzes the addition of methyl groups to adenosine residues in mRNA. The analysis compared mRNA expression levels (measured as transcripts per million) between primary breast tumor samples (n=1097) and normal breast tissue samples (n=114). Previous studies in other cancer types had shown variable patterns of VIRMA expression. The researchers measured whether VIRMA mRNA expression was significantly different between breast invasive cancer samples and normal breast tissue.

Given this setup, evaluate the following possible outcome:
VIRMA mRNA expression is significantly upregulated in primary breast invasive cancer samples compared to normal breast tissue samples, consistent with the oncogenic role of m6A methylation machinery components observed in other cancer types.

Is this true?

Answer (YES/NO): YES